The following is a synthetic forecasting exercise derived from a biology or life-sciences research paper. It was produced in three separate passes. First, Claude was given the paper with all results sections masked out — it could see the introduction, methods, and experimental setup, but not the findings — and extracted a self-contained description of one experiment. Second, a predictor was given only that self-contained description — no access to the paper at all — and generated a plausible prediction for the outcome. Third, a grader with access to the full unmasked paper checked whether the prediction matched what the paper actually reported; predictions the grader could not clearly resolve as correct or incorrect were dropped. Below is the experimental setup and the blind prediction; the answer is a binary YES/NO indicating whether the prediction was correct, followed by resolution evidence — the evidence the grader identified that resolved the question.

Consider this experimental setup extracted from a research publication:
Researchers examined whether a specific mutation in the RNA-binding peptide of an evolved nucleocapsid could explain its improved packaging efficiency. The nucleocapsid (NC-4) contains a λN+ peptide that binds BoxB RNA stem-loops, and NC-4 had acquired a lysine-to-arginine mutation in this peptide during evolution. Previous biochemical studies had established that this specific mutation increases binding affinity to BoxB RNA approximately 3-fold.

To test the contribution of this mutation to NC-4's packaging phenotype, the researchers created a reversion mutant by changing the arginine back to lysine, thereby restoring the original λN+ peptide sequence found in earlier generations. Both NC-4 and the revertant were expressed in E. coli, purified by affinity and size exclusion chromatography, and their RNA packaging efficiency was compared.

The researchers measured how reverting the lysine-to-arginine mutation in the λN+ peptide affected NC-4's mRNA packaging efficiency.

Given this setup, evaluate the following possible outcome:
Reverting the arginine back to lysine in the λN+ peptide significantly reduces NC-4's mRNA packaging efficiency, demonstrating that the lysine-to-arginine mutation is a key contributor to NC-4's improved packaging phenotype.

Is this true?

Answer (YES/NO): NO